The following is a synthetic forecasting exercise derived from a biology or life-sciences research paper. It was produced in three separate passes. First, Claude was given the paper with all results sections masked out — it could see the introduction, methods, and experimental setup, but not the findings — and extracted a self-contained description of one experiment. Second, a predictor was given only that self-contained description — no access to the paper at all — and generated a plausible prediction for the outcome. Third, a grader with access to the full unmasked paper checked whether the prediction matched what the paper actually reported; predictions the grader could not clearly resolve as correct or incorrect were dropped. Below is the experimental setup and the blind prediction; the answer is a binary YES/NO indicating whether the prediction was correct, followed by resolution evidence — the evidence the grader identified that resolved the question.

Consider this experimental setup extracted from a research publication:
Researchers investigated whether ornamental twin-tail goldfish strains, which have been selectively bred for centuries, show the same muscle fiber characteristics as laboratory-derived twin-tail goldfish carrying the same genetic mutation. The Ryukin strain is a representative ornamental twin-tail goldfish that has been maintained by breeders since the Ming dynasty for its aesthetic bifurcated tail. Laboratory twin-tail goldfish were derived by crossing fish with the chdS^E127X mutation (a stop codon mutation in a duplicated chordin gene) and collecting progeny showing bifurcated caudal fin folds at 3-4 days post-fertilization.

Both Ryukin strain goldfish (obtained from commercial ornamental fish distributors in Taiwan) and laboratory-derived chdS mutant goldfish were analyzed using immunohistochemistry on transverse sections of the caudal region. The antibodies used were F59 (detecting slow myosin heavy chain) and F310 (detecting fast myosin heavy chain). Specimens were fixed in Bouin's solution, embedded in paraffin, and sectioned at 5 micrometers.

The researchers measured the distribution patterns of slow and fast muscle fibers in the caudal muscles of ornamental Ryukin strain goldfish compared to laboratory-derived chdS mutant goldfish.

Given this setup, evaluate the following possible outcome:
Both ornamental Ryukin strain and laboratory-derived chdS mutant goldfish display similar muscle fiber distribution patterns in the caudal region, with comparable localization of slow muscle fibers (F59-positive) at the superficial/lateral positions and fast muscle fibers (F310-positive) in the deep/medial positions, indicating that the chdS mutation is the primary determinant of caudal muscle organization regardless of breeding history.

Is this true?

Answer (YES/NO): NO